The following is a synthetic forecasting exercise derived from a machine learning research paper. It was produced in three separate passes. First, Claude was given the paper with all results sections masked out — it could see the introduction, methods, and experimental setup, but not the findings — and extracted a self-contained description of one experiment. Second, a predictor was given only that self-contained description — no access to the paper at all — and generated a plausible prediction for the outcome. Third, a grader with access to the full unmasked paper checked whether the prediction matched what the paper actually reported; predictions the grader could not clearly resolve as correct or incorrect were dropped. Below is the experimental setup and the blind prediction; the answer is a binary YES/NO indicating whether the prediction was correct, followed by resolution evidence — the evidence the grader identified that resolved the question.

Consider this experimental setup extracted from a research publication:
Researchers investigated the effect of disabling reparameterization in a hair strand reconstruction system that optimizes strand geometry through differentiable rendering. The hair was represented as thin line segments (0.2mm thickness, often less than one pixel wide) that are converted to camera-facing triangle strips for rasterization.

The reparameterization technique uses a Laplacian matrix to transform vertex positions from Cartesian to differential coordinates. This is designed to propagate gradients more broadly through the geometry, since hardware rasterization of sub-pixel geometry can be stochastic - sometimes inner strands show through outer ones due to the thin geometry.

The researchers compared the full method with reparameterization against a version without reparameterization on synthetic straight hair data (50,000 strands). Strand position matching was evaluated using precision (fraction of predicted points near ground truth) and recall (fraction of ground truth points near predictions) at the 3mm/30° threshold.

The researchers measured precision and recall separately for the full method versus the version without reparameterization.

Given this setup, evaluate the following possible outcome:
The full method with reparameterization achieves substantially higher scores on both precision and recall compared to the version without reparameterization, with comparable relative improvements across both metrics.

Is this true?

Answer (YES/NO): NO